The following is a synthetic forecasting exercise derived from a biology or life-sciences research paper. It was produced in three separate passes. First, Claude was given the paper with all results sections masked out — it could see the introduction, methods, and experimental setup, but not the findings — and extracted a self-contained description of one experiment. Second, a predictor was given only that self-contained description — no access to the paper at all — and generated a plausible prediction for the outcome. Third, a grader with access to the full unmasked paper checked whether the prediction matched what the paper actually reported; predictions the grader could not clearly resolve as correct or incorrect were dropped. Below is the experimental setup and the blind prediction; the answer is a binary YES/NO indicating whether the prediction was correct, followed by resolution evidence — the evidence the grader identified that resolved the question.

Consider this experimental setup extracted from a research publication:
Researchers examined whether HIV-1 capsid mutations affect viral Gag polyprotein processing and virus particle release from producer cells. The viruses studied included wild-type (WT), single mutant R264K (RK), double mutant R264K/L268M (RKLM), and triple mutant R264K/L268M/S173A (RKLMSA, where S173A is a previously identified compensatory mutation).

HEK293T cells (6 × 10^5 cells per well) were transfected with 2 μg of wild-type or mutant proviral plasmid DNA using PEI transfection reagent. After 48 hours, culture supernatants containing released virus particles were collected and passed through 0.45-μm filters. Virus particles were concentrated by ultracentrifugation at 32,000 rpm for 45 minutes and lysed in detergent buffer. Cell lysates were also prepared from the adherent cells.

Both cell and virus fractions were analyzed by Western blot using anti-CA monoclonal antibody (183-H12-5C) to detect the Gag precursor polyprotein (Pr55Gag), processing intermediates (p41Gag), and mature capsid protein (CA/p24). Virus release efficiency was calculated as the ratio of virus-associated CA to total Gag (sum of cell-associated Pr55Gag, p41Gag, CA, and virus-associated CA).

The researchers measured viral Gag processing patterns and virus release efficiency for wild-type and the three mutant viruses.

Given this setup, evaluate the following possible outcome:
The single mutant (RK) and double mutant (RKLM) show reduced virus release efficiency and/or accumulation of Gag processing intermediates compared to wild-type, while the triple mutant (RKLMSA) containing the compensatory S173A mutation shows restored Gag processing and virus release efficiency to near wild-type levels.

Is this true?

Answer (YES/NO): NO